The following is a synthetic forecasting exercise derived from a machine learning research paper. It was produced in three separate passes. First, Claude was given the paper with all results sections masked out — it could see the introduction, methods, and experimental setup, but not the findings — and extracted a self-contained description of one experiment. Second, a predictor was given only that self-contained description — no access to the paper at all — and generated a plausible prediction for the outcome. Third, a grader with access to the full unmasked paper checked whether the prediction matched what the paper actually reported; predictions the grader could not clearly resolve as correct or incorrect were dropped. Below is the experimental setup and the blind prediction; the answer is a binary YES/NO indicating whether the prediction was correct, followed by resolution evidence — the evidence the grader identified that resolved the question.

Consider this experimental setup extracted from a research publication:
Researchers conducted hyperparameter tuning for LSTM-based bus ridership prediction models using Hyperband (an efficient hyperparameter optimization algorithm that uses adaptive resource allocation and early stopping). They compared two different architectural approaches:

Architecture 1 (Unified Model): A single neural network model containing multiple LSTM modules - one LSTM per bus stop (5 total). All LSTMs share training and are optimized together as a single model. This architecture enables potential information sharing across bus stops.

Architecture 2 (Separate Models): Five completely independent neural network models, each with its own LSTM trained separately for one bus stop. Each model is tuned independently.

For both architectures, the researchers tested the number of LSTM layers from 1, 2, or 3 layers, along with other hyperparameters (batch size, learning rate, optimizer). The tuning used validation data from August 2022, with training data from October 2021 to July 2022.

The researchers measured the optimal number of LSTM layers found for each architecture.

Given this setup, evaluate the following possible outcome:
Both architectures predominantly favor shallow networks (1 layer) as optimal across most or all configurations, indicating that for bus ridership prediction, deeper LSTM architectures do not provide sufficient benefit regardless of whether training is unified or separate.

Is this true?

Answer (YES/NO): NO